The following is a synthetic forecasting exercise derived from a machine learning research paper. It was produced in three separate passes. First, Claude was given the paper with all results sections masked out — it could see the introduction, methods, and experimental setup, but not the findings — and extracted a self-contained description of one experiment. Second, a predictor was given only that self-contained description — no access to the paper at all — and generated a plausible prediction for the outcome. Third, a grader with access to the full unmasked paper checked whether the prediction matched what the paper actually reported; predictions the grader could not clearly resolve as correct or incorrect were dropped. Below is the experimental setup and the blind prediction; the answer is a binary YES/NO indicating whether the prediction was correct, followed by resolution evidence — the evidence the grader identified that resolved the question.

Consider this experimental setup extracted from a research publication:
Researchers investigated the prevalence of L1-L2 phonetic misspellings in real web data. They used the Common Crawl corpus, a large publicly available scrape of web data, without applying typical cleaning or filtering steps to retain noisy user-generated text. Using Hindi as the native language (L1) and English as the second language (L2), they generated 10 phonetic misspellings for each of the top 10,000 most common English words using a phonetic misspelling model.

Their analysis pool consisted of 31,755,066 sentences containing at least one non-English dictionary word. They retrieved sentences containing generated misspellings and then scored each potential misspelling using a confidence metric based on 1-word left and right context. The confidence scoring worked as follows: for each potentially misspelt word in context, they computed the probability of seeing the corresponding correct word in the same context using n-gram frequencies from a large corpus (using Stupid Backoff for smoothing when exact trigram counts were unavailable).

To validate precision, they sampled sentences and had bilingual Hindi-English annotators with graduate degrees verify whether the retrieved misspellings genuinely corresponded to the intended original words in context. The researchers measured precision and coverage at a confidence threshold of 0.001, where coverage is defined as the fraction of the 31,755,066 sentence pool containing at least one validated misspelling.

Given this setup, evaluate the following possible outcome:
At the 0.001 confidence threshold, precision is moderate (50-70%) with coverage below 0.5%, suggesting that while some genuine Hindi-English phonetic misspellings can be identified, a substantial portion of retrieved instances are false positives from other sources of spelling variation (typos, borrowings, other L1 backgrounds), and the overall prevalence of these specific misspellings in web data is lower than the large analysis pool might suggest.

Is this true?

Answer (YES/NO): NO